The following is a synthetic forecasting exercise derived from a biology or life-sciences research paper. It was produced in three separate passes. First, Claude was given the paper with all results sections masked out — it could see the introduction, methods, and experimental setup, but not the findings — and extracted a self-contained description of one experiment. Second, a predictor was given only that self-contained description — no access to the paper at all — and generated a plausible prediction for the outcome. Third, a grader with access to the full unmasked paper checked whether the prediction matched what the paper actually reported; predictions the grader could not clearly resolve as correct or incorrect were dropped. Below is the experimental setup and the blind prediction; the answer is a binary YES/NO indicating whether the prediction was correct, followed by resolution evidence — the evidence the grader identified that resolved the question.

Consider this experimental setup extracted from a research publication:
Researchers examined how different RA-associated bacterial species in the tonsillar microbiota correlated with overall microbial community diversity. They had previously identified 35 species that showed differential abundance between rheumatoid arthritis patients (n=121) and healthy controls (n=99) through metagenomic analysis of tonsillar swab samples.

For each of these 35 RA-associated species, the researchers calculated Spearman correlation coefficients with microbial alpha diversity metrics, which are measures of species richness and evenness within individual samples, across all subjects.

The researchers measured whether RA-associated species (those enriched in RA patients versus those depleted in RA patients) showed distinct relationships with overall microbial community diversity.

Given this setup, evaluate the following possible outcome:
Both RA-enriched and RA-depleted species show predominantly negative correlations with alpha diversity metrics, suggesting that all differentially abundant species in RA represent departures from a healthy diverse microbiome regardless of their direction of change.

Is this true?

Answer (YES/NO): NO